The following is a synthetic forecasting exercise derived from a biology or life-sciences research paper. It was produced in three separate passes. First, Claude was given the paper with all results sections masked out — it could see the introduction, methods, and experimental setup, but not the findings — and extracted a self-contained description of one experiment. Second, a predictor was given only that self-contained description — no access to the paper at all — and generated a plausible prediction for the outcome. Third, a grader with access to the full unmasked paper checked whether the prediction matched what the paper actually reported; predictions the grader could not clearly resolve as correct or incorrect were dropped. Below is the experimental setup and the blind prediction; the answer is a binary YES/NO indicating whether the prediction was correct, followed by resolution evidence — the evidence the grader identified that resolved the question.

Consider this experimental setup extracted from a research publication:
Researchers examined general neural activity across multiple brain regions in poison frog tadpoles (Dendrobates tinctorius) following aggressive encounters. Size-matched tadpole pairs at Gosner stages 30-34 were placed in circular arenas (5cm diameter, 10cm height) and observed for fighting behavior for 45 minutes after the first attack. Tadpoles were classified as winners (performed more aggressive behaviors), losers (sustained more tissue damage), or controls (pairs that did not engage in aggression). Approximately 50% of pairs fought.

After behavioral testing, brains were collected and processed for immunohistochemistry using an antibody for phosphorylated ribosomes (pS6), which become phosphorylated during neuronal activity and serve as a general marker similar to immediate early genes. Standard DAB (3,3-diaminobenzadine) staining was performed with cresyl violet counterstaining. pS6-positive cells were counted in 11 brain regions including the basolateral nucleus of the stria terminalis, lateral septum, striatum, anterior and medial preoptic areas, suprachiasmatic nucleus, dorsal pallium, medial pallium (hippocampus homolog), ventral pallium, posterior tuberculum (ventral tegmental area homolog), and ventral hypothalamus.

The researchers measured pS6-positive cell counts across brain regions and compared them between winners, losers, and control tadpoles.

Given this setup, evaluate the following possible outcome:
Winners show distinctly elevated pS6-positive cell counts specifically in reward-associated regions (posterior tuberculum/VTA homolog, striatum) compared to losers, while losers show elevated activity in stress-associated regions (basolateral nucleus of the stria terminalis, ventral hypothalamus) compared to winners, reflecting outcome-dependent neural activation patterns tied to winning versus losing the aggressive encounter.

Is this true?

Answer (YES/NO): NO